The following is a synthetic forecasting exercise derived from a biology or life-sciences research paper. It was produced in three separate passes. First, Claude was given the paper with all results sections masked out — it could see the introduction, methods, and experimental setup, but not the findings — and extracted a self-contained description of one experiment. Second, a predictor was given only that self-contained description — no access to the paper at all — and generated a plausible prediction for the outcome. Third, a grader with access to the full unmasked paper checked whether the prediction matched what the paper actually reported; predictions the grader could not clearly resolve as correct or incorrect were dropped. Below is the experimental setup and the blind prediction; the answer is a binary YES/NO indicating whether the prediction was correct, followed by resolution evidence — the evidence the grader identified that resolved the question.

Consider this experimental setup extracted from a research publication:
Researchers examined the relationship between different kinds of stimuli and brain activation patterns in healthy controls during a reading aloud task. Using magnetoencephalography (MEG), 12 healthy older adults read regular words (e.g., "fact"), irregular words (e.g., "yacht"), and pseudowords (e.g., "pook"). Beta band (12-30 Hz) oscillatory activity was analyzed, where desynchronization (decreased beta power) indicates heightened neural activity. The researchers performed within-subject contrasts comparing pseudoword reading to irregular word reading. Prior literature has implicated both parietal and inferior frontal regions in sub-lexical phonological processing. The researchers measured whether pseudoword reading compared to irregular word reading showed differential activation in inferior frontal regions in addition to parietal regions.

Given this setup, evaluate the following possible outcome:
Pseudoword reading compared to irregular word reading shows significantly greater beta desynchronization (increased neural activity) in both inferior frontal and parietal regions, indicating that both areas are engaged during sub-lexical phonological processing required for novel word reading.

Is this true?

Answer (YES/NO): NO